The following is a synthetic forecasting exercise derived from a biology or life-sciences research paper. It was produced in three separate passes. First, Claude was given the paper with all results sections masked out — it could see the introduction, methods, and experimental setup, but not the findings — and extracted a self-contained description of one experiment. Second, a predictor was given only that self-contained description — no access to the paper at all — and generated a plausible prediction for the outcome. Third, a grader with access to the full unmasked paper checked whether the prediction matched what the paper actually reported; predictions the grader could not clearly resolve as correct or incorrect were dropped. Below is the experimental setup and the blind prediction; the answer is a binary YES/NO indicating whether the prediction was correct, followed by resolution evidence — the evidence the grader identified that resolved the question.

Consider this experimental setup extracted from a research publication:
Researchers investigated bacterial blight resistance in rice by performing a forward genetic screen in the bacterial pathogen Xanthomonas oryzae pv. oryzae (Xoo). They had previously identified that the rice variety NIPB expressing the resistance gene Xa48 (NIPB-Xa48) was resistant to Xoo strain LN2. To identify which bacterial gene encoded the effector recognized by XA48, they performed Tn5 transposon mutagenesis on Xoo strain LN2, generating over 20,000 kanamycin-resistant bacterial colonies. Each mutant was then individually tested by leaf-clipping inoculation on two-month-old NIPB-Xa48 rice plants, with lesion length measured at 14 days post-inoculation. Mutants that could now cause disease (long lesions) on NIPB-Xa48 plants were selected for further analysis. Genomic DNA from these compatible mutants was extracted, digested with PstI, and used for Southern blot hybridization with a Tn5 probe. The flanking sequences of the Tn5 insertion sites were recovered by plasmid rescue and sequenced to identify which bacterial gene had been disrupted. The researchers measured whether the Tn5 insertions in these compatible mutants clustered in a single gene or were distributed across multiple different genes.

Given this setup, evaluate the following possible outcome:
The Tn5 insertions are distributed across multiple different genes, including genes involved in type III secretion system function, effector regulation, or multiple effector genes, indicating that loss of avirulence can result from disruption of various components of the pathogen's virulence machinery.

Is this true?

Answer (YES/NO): NO